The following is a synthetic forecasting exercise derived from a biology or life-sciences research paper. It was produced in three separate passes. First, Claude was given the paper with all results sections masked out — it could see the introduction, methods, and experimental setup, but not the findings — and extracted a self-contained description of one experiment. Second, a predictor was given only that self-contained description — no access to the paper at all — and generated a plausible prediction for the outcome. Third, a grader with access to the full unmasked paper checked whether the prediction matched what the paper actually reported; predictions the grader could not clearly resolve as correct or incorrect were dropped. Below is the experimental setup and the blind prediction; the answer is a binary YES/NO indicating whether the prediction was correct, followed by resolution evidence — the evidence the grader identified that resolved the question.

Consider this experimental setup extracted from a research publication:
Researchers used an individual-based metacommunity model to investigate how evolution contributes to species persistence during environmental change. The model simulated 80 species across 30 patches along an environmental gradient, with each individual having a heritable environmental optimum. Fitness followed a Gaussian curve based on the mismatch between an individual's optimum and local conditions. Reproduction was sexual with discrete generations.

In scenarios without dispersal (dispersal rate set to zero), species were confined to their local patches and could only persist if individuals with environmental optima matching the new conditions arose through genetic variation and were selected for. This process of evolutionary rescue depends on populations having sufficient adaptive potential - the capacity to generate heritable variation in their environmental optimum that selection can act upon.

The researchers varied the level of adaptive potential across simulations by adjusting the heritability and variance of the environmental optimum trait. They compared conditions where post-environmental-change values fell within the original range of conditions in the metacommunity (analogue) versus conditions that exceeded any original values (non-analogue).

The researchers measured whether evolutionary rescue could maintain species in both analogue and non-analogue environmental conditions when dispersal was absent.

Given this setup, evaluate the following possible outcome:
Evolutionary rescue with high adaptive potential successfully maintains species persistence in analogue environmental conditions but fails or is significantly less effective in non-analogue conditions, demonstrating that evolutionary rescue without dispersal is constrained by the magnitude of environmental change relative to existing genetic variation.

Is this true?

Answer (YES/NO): NO